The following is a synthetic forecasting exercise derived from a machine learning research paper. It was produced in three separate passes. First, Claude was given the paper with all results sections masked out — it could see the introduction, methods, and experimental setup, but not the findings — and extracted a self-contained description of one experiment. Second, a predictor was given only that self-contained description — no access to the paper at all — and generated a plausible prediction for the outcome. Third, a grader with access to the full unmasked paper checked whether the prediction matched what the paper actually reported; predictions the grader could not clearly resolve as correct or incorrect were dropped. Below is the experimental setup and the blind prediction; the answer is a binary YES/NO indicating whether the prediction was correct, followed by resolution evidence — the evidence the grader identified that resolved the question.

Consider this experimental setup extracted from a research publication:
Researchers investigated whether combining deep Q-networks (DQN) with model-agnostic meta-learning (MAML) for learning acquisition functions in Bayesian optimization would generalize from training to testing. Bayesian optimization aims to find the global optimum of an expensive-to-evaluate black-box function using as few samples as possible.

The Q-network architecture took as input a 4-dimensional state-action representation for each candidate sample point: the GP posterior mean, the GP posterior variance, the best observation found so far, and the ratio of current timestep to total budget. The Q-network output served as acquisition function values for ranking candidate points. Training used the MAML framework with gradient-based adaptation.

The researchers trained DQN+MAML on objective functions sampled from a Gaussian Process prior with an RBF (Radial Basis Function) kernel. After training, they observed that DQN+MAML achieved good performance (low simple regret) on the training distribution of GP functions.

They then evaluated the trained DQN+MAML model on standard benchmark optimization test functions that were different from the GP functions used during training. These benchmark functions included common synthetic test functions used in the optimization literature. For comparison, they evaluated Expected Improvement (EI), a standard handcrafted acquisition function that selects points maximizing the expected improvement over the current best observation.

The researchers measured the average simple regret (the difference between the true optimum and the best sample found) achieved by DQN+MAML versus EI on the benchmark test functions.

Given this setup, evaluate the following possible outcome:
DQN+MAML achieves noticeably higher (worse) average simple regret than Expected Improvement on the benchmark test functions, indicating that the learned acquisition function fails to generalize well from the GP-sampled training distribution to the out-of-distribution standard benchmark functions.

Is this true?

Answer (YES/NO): YES